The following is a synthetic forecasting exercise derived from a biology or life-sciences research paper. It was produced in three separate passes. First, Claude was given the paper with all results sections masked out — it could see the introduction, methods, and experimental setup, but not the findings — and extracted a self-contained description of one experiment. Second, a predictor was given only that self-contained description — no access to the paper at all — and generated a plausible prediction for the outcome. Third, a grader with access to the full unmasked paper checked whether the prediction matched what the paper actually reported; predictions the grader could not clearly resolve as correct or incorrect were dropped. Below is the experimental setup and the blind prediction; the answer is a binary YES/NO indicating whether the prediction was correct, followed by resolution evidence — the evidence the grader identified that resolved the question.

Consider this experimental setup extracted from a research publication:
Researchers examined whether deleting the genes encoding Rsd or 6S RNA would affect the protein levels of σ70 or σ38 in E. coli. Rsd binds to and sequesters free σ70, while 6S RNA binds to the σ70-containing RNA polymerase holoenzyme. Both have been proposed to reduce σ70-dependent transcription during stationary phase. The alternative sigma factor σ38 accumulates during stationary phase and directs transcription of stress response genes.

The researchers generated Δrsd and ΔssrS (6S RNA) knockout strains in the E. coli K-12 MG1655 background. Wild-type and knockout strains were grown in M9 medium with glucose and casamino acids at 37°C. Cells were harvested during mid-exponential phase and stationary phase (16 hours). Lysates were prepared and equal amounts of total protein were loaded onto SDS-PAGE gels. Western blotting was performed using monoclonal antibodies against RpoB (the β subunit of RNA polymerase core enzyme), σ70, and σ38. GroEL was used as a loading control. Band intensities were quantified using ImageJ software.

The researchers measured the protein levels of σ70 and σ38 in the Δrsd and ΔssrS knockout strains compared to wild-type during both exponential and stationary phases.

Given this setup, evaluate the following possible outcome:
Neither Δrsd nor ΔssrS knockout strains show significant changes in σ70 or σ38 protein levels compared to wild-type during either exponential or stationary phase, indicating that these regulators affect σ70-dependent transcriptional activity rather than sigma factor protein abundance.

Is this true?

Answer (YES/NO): NO